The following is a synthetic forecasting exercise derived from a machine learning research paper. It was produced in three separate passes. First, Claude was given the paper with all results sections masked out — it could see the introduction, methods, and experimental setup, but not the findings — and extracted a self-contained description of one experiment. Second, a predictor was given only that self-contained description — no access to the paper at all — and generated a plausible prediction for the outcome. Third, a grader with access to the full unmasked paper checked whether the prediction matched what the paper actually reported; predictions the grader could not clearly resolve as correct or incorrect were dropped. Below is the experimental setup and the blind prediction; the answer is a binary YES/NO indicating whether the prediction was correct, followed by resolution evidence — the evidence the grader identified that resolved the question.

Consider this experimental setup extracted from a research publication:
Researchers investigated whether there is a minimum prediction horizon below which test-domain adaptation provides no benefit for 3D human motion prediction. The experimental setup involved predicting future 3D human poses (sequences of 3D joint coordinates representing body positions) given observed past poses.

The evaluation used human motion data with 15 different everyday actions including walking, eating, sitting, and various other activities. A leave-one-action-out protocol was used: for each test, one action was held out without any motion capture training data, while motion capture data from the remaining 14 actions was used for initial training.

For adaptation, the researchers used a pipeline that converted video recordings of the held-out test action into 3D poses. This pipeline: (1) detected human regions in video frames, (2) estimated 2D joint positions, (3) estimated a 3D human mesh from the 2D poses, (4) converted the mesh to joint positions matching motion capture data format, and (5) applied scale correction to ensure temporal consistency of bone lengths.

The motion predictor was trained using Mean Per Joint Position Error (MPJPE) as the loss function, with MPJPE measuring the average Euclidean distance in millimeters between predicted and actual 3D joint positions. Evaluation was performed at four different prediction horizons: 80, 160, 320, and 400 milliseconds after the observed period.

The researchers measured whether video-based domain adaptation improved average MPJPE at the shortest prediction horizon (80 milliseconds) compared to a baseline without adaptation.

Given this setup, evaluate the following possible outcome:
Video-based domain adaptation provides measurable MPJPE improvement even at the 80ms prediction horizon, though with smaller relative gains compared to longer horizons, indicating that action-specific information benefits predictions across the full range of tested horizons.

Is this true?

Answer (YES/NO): NO